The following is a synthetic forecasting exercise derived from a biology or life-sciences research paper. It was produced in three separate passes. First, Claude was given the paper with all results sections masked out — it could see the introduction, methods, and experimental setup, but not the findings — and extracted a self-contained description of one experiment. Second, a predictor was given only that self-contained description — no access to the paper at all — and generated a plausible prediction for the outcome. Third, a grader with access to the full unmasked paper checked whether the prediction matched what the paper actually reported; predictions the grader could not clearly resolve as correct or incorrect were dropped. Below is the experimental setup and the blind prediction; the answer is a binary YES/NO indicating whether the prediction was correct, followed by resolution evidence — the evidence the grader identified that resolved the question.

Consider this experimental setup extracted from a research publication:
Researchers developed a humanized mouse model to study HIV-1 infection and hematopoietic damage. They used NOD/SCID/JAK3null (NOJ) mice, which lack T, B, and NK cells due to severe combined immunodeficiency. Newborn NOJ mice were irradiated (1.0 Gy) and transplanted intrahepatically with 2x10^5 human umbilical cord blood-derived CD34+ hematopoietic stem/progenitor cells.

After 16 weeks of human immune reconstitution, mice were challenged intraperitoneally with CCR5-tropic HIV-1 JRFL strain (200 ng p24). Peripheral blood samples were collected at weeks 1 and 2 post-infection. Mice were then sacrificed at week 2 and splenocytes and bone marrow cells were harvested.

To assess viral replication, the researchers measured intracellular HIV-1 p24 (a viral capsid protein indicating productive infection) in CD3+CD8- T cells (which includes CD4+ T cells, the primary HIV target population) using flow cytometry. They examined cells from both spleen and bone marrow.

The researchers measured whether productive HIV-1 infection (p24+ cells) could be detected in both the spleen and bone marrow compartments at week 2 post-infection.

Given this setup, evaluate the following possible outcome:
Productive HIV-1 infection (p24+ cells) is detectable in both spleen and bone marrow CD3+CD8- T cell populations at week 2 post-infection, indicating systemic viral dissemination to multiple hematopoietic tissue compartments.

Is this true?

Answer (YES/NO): YES